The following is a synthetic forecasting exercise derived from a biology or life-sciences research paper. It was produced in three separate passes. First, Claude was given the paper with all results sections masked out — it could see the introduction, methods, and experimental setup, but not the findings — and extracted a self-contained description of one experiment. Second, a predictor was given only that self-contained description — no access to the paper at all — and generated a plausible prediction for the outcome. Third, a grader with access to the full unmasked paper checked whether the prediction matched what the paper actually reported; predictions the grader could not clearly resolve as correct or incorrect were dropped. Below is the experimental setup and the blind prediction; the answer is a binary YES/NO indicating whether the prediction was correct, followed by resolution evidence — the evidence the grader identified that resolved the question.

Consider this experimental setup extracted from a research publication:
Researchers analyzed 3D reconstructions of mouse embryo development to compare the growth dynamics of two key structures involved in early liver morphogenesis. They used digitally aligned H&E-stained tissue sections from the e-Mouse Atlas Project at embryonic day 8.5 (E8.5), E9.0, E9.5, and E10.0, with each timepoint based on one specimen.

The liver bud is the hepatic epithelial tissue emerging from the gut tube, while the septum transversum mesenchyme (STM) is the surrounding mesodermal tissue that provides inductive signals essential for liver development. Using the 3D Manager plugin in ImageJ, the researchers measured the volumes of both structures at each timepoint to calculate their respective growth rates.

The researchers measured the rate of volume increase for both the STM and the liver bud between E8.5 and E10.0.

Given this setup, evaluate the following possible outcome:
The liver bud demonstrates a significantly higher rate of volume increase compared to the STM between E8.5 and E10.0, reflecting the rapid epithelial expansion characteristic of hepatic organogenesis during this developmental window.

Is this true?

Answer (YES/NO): NO